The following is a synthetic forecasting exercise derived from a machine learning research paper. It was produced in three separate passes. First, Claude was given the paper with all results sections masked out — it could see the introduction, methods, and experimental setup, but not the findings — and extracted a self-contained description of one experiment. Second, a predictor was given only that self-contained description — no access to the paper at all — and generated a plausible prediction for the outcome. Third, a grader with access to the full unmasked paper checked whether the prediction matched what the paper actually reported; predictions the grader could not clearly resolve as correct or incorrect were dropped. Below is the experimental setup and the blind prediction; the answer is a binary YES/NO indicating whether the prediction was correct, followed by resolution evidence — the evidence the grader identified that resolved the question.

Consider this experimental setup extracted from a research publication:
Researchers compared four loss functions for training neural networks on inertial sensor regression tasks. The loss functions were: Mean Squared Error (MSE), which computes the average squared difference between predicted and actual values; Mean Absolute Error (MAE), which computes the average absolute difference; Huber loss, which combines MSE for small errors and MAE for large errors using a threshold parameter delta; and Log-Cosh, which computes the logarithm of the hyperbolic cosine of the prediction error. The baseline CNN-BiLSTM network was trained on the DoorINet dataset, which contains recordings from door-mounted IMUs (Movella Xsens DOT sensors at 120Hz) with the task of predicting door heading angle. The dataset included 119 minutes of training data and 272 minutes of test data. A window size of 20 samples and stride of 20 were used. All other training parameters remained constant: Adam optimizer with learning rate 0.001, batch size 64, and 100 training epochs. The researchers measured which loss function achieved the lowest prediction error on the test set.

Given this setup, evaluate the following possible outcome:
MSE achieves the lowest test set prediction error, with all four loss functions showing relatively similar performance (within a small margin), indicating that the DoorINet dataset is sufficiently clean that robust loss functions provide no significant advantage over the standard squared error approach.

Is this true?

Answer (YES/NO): NO